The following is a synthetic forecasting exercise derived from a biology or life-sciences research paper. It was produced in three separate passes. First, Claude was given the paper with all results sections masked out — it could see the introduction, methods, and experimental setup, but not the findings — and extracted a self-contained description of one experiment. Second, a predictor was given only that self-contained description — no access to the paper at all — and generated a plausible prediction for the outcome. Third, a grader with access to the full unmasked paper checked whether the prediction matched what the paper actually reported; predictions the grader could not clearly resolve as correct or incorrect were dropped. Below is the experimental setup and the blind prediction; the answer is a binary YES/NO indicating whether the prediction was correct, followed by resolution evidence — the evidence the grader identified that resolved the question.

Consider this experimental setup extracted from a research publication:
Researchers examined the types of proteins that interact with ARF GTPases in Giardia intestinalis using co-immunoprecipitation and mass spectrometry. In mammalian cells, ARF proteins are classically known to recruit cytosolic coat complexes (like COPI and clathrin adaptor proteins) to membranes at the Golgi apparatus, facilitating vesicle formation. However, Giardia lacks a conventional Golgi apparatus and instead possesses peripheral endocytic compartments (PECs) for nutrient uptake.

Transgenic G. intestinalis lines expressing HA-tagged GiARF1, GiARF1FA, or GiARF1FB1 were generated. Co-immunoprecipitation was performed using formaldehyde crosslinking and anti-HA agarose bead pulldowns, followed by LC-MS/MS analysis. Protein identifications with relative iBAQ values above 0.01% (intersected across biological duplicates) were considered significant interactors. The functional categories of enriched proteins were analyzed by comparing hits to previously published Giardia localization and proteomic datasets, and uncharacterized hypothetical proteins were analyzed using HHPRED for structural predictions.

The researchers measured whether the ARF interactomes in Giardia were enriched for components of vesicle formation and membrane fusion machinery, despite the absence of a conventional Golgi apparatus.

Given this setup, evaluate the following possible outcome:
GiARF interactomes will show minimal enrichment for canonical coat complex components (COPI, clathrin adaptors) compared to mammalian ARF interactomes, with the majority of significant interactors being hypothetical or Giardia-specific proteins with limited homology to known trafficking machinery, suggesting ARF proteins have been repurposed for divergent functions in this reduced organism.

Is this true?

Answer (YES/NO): NO